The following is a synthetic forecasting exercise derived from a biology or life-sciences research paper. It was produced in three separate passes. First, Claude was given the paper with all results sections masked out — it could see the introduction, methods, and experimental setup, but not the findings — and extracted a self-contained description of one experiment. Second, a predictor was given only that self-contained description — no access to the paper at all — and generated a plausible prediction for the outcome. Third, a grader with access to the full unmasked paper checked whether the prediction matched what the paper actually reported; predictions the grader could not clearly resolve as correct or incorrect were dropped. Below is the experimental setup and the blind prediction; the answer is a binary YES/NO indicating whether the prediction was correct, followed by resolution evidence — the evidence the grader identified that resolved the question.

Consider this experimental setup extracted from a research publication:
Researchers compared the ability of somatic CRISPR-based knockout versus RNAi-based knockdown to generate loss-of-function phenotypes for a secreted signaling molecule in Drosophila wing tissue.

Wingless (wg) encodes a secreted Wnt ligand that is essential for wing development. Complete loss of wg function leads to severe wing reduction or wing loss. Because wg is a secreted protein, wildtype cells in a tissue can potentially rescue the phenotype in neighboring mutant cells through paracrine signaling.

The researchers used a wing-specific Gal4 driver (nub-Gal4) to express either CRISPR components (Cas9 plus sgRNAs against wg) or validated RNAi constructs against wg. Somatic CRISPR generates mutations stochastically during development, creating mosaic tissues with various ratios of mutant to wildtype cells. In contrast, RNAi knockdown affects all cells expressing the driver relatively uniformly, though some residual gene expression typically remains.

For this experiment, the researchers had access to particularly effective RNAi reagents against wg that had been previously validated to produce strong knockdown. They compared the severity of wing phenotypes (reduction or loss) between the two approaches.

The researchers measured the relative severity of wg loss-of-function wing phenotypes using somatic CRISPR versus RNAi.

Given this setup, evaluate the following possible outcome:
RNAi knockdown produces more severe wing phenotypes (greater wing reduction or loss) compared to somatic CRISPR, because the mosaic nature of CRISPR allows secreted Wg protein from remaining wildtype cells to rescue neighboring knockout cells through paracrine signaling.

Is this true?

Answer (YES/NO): YES